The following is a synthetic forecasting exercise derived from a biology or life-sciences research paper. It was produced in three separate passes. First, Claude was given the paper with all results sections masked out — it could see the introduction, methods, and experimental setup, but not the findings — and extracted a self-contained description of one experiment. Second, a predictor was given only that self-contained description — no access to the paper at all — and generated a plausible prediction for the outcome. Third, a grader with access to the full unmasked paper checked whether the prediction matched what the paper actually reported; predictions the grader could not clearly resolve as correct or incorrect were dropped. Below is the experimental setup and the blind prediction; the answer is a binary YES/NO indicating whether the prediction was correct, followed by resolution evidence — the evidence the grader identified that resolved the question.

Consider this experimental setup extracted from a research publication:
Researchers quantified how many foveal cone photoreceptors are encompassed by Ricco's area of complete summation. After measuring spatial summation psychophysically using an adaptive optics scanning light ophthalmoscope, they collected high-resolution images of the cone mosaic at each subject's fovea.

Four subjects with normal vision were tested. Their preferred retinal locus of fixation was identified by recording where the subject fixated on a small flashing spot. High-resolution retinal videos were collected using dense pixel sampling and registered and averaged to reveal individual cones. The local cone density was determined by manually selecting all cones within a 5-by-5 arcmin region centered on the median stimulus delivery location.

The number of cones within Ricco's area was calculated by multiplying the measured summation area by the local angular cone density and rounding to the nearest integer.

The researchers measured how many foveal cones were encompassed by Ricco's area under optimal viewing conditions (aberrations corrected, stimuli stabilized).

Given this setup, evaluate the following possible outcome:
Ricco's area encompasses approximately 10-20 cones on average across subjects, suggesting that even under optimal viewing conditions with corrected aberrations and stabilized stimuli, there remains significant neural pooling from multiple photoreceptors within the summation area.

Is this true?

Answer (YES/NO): NO